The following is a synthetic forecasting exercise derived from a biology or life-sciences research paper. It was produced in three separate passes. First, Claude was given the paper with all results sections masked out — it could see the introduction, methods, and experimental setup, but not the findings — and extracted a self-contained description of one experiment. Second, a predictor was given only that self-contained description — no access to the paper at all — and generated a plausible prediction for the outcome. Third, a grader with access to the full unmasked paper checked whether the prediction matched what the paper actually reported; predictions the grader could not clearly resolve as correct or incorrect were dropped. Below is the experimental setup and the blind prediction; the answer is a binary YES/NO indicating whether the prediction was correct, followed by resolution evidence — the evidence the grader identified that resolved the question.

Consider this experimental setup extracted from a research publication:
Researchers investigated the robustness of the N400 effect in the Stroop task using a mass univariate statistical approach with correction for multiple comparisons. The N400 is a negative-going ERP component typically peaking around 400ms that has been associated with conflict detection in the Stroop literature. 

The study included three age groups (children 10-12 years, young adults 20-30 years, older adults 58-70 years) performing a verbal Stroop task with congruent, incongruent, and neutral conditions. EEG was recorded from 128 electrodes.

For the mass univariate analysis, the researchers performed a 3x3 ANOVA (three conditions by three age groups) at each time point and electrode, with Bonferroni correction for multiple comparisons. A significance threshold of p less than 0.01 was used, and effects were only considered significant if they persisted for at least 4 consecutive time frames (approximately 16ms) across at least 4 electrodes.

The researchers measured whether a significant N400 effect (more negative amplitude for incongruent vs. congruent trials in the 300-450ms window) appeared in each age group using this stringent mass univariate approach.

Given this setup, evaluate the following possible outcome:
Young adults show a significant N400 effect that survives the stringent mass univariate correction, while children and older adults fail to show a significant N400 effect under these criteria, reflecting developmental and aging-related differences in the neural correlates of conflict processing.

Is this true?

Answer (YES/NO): NO